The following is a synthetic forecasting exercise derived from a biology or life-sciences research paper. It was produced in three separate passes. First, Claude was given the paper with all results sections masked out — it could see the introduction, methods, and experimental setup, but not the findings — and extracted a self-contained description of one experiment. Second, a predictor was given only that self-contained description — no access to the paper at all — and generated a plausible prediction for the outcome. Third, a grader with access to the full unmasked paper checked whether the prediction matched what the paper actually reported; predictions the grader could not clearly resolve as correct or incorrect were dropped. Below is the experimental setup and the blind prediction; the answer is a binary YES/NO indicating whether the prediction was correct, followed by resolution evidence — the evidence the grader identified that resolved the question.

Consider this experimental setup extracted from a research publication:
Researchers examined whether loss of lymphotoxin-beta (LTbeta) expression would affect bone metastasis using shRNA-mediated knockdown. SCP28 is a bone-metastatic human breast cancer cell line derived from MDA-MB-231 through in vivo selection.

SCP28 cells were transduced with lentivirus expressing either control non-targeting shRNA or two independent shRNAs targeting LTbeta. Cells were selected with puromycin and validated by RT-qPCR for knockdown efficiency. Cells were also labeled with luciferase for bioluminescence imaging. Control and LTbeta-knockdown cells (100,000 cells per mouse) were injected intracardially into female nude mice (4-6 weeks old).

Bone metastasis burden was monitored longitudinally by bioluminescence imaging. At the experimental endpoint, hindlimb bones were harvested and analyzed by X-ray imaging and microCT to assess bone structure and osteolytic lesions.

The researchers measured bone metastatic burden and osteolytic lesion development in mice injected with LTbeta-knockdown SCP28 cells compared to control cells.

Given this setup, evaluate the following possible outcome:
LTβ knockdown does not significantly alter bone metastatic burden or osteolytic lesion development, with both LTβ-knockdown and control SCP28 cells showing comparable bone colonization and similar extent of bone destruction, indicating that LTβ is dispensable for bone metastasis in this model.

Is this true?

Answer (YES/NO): NO